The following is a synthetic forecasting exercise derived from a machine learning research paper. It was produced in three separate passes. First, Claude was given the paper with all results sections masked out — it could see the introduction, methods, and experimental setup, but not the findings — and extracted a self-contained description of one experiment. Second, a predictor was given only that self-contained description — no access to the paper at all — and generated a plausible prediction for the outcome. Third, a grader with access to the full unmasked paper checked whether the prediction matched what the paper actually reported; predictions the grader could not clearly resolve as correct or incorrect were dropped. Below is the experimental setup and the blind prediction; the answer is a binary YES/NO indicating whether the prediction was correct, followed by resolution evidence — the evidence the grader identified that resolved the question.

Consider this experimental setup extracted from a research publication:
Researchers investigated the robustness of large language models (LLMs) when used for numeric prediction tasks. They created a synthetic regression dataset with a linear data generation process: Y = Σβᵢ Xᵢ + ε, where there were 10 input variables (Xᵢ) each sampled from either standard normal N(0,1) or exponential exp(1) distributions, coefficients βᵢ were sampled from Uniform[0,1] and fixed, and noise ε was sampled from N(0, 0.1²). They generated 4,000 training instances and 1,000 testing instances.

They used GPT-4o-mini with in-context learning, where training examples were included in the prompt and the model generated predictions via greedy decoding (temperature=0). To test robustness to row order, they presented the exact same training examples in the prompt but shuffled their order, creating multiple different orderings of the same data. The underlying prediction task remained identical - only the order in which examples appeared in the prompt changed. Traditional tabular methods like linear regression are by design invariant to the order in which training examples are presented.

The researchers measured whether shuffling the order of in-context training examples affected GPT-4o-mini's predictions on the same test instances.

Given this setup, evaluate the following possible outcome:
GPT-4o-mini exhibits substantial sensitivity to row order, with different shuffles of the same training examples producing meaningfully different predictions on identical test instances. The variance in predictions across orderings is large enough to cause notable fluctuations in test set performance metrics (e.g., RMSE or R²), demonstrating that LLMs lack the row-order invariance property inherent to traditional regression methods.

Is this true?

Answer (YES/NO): YES